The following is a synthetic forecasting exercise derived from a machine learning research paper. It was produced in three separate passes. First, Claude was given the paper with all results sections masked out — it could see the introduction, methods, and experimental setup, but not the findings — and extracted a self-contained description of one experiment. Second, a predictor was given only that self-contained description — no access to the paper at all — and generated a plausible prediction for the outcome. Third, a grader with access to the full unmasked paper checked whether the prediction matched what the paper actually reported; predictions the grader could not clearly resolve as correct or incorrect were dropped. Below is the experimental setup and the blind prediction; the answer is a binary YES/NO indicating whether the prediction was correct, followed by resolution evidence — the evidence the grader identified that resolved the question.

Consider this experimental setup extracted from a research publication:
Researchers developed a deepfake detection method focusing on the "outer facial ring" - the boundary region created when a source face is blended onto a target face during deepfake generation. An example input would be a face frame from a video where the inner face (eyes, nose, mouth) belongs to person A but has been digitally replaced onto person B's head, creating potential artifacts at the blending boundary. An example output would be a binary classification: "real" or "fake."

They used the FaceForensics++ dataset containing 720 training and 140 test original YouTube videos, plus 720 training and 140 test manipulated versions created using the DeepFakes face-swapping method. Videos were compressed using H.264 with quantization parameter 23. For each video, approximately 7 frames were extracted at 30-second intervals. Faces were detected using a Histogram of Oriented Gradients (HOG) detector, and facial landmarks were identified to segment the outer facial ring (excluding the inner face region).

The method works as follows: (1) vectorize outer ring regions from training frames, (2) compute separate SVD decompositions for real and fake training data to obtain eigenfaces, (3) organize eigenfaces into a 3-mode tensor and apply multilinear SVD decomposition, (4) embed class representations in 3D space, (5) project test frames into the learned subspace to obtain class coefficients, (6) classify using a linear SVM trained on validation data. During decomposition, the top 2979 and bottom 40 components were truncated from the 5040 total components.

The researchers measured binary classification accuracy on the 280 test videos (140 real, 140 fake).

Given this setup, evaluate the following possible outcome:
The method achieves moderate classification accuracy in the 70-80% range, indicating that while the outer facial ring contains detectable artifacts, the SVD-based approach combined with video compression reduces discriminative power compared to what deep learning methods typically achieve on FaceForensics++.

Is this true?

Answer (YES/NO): NO